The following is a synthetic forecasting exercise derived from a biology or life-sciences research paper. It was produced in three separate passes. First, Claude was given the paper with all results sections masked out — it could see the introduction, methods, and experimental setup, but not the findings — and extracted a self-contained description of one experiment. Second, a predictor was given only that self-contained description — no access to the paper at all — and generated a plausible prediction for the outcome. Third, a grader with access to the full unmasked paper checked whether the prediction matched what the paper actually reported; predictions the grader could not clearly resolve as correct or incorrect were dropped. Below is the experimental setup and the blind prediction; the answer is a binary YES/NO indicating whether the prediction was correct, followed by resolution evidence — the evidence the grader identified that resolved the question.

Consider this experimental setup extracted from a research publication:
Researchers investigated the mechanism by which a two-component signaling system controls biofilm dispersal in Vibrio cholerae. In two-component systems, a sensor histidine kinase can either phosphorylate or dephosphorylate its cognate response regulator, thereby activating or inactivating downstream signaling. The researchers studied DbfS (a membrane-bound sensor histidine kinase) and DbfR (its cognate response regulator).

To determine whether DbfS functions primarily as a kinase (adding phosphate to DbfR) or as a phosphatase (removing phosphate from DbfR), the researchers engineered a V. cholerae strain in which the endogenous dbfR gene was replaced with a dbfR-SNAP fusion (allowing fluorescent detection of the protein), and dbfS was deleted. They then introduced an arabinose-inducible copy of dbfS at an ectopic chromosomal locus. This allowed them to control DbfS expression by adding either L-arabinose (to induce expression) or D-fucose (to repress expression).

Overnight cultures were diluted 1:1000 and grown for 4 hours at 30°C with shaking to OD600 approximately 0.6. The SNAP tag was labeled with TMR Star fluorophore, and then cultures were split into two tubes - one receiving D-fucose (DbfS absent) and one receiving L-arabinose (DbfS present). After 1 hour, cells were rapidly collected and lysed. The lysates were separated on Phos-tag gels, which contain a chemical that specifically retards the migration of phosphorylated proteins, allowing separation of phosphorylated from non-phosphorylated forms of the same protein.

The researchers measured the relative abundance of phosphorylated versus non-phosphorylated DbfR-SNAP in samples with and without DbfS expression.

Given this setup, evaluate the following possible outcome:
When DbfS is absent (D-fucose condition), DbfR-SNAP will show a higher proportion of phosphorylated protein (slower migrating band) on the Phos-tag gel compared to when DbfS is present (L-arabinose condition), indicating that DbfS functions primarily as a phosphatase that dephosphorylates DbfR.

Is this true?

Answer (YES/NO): YES